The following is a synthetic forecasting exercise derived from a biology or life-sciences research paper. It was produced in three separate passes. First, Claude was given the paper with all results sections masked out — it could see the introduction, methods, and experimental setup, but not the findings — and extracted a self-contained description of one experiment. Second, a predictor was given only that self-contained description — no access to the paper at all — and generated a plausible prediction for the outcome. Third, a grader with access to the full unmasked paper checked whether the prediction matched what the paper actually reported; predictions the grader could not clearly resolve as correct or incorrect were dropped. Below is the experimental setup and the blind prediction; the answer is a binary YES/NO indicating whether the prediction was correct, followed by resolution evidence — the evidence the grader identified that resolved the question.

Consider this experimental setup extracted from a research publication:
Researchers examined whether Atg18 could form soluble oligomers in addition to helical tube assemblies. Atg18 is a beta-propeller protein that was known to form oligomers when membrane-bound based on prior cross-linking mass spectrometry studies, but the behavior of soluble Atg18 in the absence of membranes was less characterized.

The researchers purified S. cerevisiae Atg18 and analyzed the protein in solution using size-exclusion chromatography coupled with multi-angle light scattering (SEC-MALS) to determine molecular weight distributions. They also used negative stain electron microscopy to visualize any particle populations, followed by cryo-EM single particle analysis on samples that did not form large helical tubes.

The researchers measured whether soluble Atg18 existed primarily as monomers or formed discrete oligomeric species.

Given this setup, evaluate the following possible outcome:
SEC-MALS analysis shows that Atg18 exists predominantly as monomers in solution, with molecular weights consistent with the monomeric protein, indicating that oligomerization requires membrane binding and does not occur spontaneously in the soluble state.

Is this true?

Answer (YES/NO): NO